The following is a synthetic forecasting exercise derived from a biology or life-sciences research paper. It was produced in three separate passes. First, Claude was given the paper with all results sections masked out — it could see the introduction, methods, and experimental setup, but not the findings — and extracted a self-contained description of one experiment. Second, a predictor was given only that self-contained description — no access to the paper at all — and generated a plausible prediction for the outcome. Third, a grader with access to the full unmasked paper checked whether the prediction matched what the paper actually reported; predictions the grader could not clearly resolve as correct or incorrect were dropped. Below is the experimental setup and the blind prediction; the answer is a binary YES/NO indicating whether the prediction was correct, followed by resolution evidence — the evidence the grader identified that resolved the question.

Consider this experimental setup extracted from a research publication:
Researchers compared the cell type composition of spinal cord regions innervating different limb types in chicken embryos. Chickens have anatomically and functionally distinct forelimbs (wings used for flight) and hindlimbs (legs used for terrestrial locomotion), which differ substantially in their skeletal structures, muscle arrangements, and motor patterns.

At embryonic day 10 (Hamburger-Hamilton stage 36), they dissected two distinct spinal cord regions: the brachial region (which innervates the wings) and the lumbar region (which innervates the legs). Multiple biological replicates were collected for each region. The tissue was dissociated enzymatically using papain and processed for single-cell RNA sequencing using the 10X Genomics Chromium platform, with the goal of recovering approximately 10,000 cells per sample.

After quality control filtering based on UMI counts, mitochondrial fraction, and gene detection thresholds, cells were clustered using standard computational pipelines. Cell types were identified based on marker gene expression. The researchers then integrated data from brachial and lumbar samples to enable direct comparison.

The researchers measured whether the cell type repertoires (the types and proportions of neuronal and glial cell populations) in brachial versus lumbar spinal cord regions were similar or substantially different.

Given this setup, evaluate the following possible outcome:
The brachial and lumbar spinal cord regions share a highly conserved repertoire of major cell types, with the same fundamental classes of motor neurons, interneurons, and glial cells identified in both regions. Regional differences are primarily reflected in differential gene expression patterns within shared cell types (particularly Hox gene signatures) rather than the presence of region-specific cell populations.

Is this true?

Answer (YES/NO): NO